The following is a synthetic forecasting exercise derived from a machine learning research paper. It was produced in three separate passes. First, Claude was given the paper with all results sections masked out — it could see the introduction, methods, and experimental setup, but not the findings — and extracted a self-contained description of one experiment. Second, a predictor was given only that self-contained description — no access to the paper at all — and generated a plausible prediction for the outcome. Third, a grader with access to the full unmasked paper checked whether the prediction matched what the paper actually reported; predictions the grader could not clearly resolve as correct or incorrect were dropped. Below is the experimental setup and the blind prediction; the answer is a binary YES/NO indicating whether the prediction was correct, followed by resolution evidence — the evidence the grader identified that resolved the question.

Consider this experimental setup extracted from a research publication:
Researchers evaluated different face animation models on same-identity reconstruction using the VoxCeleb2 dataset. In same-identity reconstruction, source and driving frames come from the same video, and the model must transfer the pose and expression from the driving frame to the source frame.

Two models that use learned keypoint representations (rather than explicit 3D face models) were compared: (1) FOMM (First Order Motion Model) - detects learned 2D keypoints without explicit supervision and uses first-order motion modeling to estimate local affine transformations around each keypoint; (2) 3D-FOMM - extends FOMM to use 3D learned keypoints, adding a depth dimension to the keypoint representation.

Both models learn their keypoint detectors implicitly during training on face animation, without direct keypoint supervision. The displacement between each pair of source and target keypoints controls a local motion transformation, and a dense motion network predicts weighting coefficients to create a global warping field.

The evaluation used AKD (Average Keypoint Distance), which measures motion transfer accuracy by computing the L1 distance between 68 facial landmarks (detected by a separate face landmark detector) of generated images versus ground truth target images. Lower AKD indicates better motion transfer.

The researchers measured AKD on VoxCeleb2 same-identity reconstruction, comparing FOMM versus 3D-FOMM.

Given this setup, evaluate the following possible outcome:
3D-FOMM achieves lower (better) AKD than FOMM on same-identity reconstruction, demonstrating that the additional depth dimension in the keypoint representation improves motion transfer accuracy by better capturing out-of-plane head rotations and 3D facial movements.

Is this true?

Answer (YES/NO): NO